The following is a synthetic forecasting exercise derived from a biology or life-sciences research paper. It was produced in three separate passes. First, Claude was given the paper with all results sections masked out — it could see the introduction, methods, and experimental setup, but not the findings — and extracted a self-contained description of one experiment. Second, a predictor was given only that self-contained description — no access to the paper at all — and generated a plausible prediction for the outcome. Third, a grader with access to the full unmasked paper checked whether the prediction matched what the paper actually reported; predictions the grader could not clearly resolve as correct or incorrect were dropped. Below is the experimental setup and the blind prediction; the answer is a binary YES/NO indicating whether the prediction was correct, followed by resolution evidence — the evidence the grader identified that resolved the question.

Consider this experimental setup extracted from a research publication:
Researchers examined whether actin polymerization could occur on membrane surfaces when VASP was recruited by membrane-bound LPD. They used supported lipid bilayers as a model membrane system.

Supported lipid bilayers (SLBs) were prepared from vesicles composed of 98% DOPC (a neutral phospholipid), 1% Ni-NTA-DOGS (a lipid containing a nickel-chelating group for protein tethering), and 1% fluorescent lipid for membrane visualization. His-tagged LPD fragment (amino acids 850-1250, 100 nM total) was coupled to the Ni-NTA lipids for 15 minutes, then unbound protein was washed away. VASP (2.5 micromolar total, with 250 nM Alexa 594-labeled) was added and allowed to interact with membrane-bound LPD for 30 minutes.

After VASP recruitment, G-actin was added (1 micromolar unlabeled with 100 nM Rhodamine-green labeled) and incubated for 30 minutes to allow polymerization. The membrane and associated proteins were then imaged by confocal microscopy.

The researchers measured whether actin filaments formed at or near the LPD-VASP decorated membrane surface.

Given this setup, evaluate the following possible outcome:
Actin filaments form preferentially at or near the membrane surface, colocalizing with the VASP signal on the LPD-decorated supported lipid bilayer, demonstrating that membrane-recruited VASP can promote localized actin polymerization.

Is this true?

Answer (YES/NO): YES